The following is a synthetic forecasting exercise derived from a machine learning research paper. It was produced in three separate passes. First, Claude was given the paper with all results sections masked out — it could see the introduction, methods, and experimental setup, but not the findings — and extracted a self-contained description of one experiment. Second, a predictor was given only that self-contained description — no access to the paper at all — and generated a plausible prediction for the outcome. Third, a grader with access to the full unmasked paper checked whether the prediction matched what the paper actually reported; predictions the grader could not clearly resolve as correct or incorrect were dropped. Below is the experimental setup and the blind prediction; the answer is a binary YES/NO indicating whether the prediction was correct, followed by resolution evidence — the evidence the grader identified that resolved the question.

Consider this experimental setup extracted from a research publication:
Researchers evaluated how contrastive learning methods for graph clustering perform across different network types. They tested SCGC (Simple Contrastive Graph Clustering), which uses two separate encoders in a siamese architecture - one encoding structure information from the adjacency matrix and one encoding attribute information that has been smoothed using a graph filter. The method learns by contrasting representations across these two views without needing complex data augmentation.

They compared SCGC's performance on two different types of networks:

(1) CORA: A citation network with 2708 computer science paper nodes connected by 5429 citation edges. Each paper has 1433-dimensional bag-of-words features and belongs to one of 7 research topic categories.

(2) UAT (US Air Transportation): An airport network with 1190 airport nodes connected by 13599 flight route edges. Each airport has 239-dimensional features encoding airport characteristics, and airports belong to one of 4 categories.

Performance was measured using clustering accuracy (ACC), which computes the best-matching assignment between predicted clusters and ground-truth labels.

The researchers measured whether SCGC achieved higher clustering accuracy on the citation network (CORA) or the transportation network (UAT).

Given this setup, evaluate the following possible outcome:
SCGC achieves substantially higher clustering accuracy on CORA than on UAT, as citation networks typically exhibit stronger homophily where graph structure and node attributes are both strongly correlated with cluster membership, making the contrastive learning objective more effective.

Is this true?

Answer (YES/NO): YES